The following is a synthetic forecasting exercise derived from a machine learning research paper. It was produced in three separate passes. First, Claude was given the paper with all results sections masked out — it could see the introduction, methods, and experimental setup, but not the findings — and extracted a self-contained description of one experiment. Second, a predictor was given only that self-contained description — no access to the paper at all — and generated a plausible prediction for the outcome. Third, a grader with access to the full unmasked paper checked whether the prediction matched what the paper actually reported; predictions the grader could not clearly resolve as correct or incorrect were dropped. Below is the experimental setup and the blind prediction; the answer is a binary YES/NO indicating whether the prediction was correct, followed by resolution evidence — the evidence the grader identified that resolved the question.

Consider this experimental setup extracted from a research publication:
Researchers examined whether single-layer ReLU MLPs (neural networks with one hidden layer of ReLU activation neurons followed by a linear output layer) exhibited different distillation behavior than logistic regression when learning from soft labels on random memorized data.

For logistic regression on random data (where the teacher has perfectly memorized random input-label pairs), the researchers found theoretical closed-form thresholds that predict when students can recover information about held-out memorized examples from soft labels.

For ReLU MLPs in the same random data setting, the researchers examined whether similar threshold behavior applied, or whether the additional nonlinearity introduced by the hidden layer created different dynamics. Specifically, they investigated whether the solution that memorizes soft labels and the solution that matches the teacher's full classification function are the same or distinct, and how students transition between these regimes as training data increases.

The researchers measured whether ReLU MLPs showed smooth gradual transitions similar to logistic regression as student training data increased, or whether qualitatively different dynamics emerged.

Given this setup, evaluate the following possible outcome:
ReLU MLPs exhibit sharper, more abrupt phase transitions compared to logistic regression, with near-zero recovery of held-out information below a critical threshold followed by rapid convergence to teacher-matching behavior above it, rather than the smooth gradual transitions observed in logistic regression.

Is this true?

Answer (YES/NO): NO